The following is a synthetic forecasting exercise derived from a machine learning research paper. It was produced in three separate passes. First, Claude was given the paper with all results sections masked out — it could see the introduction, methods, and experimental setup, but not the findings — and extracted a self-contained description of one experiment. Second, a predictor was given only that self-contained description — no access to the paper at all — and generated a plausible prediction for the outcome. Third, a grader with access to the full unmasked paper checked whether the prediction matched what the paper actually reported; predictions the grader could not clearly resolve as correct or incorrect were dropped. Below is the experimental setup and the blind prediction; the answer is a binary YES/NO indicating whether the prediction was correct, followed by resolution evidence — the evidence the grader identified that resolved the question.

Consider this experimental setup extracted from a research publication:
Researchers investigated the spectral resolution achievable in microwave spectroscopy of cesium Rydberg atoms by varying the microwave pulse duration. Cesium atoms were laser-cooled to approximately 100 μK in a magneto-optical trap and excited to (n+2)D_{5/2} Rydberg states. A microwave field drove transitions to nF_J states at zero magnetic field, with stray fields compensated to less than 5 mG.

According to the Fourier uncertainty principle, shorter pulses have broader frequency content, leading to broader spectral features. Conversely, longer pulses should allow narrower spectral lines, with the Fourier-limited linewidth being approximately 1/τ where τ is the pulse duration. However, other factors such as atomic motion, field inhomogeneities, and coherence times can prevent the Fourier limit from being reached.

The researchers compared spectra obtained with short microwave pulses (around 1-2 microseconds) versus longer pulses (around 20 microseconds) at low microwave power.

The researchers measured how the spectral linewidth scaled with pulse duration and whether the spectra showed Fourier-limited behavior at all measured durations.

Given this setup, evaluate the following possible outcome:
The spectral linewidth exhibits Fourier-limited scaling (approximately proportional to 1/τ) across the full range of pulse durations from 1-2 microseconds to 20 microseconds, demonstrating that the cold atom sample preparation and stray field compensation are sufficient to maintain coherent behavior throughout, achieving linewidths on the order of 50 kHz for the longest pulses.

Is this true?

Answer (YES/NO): NO